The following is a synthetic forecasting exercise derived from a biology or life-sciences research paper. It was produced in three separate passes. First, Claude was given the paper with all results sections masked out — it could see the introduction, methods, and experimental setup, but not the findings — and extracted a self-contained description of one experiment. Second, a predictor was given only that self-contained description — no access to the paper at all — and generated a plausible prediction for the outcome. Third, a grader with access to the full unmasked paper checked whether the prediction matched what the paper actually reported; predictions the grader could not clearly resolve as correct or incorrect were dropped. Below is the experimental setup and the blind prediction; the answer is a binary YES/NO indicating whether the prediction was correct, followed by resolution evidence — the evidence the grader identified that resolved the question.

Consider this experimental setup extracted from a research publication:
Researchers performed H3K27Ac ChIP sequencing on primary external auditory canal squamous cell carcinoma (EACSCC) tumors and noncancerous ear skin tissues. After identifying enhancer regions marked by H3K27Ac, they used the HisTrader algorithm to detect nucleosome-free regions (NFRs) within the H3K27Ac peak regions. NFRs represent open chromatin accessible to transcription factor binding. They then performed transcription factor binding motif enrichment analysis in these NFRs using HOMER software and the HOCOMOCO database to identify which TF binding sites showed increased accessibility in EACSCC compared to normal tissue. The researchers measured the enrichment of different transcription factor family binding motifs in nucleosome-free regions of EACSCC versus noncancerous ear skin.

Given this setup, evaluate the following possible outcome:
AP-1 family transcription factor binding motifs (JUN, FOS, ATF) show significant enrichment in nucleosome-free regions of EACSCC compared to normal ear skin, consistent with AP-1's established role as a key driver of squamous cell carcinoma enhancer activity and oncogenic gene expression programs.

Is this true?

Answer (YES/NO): YES